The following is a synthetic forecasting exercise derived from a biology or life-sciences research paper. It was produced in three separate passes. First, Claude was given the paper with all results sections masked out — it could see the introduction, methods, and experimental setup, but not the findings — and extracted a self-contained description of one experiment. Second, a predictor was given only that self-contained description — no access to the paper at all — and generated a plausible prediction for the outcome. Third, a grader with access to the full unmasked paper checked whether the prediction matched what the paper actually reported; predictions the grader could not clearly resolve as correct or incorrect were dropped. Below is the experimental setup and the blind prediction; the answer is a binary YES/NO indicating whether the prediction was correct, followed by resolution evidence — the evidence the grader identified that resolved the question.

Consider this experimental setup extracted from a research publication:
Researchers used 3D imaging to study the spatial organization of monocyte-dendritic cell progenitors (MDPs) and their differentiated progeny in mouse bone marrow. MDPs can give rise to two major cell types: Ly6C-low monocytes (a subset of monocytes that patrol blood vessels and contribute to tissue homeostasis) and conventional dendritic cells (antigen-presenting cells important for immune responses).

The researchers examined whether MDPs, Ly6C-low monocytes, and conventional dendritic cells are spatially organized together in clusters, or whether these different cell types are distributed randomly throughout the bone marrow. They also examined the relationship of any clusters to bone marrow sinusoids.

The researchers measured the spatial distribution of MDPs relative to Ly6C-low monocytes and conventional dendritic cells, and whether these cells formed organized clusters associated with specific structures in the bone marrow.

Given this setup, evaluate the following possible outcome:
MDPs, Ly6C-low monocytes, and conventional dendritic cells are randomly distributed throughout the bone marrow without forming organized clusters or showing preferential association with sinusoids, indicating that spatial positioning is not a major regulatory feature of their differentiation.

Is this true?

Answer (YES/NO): NO